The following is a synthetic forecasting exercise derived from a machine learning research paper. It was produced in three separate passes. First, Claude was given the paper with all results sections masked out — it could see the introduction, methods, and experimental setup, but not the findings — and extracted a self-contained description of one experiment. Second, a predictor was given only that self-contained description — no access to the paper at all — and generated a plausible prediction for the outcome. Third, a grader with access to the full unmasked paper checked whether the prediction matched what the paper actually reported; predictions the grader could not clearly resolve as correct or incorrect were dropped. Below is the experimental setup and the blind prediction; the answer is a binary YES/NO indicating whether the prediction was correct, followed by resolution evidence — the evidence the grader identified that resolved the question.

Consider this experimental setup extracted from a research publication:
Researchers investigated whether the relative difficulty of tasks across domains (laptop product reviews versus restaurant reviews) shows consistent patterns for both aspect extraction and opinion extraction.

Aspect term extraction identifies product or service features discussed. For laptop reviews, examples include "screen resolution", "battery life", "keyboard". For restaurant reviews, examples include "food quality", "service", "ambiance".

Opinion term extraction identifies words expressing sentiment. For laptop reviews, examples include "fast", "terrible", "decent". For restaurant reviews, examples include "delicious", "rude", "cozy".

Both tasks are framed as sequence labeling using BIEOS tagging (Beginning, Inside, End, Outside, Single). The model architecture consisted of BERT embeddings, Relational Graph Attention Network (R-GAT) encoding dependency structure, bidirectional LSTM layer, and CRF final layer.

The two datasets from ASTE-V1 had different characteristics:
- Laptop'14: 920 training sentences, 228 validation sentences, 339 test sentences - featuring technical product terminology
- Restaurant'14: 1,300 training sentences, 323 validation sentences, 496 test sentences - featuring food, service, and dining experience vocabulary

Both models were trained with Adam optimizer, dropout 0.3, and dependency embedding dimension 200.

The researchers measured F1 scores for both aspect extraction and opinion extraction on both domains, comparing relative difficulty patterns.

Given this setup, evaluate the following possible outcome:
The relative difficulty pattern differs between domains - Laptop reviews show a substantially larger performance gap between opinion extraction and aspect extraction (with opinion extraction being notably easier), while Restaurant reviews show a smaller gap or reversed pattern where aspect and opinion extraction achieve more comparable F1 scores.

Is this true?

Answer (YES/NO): NO